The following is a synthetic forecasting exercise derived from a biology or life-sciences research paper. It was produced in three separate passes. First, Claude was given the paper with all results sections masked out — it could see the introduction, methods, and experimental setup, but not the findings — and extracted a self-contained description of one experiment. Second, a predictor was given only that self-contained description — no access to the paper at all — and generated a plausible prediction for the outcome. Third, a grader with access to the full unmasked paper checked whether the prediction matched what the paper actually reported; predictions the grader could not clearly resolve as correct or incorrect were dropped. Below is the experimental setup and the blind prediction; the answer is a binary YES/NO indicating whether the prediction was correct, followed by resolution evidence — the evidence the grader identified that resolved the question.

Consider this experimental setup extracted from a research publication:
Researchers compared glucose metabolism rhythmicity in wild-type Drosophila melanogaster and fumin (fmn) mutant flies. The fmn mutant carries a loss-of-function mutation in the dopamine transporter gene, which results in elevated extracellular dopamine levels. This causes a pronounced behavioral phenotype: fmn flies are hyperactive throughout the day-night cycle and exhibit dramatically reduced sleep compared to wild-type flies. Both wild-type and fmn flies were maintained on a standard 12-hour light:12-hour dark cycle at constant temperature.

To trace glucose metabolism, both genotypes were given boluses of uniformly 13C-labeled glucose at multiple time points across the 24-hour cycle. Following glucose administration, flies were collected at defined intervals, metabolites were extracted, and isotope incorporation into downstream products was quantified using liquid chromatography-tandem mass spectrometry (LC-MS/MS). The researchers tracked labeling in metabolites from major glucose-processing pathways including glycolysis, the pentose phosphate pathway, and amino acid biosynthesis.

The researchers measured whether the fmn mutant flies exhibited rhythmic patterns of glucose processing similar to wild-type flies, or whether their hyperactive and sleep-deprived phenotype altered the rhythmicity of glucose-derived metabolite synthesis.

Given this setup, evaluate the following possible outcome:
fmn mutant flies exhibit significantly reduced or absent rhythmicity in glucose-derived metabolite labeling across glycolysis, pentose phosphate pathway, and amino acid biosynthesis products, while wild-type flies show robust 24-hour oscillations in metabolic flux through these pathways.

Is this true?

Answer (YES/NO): NO